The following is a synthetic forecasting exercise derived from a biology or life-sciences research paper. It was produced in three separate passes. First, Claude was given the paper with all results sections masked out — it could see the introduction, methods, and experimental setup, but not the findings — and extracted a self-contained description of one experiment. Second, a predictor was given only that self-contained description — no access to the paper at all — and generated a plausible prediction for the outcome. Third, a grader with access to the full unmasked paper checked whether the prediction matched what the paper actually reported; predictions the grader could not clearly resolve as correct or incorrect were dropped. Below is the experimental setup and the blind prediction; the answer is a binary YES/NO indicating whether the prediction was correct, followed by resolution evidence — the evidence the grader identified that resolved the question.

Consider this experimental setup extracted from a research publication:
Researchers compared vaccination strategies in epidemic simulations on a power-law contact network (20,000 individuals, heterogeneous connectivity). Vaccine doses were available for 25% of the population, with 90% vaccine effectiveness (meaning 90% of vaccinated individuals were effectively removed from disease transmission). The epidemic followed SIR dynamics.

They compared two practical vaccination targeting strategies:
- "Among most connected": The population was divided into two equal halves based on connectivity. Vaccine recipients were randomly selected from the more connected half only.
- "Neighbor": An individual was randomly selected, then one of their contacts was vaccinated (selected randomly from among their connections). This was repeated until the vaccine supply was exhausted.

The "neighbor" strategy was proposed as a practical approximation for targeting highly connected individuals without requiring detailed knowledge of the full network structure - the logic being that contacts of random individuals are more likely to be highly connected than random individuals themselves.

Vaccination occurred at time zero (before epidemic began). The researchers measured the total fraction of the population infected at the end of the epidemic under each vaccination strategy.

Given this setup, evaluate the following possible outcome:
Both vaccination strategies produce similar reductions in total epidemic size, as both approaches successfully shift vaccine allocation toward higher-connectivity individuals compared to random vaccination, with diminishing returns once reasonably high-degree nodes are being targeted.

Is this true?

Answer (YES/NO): YES